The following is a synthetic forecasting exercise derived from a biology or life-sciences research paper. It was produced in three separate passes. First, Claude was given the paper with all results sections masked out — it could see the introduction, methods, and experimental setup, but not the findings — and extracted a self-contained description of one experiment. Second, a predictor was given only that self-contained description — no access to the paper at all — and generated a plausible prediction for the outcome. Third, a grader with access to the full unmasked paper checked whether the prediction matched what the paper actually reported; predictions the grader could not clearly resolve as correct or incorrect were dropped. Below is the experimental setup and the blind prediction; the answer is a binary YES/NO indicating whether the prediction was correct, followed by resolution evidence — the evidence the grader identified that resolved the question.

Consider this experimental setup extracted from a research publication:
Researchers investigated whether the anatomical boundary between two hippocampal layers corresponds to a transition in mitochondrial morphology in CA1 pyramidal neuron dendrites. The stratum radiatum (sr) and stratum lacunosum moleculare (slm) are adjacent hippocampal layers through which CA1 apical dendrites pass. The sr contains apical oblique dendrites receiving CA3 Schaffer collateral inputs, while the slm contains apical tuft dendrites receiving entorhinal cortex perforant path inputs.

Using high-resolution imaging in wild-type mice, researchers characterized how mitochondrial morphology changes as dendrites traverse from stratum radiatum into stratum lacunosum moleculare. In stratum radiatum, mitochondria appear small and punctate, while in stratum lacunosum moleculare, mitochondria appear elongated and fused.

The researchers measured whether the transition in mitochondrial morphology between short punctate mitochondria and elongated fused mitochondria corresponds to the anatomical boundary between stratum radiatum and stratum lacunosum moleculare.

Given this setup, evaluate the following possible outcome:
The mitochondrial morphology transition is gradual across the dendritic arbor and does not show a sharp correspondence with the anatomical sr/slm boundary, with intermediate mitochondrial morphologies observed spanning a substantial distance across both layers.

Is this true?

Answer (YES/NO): NO